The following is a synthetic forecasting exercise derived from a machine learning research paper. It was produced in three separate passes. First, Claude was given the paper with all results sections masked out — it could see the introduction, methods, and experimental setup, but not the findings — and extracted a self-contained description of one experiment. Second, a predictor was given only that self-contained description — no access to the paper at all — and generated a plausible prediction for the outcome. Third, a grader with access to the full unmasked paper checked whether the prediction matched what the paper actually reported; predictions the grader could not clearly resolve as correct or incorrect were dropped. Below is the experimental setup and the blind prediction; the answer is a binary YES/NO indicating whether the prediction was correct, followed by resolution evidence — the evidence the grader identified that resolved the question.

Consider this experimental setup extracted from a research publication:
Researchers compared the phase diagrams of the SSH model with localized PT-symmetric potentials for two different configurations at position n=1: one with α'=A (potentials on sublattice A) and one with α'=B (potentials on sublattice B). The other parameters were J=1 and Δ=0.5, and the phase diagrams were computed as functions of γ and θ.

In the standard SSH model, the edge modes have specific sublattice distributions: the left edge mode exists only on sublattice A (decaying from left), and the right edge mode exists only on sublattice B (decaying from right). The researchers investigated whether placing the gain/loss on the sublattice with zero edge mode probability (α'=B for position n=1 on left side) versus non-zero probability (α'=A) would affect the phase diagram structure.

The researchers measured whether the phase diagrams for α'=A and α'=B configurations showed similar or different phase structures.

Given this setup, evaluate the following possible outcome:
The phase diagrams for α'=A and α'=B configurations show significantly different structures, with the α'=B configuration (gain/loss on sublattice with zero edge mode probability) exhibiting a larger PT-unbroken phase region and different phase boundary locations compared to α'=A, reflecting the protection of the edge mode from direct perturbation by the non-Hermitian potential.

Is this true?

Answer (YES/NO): YES